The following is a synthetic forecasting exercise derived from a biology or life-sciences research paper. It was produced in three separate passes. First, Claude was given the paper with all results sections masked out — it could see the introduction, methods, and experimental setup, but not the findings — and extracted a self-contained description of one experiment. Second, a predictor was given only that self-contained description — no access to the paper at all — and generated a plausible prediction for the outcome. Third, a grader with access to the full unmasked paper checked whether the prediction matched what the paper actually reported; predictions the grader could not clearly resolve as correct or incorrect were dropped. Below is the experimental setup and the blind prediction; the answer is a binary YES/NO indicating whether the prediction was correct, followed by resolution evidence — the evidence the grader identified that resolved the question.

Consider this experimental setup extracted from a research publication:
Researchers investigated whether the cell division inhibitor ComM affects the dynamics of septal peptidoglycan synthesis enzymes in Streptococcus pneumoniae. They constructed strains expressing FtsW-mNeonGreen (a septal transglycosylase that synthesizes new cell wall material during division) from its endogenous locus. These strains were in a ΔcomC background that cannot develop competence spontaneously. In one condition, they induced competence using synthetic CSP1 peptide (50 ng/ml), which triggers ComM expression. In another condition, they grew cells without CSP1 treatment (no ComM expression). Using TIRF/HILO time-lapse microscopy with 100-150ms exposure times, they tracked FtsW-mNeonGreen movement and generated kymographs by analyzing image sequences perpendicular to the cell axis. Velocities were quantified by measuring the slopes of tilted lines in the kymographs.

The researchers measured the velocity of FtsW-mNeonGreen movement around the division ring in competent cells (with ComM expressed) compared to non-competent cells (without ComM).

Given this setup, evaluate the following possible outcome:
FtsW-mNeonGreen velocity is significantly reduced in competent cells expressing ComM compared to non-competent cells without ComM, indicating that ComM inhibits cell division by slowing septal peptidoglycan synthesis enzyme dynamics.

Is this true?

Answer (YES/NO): YES